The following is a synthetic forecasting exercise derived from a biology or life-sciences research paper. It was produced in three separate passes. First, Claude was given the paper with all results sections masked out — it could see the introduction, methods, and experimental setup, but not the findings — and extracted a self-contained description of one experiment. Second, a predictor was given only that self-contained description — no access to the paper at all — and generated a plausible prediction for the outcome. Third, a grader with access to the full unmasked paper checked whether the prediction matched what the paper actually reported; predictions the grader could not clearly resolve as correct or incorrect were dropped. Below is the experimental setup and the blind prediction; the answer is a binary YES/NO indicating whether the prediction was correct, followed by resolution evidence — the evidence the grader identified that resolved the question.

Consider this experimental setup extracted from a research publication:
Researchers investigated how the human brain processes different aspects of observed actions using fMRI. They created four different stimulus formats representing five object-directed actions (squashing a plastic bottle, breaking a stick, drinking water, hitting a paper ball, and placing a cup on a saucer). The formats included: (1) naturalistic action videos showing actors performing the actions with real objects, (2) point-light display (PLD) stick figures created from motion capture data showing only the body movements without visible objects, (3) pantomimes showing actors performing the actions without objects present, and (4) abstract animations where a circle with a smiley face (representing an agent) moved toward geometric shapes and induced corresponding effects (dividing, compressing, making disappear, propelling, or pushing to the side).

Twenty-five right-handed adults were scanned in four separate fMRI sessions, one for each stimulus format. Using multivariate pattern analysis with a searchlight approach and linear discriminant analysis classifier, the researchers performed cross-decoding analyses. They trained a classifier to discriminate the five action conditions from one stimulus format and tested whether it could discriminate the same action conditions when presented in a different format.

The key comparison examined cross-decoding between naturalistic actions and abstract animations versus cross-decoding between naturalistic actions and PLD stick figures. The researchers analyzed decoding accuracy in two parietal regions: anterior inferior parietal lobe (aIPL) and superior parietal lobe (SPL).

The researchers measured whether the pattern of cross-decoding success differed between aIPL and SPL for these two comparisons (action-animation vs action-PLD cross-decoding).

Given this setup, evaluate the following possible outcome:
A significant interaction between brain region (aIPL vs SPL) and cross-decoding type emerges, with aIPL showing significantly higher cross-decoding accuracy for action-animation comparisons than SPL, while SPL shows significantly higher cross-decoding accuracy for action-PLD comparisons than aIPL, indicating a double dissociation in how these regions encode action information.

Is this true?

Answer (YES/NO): YES